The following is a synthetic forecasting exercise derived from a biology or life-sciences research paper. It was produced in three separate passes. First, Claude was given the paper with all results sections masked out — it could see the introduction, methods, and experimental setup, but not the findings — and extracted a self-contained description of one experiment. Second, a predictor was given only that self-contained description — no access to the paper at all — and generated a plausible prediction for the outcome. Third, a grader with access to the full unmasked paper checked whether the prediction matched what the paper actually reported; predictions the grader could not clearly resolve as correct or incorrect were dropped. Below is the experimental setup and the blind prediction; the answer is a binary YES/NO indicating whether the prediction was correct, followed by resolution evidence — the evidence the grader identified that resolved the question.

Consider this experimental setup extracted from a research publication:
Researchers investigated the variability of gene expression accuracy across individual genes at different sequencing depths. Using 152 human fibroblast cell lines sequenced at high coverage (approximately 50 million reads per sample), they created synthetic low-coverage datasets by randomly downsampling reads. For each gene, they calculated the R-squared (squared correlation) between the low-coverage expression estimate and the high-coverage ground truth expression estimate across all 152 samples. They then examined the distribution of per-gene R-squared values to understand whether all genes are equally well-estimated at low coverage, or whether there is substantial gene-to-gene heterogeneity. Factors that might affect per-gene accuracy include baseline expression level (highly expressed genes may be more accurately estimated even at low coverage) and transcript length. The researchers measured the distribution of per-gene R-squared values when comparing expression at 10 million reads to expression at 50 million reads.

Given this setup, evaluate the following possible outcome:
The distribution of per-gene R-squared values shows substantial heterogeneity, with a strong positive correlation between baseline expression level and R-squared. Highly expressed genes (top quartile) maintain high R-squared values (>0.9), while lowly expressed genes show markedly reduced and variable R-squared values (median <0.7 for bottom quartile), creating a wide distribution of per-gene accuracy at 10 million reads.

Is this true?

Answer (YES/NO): NO